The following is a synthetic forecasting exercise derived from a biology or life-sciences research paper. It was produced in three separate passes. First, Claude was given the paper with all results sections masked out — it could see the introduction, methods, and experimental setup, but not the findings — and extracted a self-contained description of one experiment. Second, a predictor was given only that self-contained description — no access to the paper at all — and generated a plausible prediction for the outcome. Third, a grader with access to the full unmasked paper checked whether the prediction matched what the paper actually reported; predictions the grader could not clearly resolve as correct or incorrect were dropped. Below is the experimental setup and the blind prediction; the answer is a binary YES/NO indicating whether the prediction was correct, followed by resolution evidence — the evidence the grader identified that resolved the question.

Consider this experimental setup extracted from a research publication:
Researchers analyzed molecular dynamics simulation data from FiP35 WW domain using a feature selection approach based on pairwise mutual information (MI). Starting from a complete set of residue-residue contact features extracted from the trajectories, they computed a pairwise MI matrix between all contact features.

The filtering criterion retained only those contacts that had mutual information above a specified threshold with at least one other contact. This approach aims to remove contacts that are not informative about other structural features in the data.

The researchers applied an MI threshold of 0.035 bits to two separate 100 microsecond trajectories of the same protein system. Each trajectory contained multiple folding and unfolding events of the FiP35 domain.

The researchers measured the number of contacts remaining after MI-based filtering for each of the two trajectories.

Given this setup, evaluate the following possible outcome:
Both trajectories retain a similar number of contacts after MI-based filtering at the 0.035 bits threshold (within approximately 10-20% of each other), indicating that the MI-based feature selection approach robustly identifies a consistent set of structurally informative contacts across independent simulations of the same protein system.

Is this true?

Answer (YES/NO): YES